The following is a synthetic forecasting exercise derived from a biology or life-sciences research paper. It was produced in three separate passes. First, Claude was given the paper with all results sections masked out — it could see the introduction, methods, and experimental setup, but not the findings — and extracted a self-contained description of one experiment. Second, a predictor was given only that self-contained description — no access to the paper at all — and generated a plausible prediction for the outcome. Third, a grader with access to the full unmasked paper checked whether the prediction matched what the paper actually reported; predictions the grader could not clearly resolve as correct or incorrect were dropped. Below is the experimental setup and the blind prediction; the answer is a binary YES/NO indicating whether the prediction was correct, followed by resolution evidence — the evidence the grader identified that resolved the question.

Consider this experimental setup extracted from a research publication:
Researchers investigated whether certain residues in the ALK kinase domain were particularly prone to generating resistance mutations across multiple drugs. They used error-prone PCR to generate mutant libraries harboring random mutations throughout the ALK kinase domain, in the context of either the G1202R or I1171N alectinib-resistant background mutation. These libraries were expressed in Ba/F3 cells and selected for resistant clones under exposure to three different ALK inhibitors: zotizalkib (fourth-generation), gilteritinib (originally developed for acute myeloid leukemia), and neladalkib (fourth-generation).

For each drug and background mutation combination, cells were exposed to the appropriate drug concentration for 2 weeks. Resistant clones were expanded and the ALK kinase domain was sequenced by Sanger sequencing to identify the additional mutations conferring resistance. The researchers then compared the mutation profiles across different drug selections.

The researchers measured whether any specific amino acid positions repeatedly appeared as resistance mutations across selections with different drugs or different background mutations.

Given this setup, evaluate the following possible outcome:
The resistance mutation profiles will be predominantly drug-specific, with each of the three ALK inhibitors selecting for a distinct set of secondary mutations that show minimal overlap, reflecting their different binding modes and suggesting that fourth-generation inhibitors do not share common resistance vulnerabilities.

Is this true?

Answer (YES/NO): NO